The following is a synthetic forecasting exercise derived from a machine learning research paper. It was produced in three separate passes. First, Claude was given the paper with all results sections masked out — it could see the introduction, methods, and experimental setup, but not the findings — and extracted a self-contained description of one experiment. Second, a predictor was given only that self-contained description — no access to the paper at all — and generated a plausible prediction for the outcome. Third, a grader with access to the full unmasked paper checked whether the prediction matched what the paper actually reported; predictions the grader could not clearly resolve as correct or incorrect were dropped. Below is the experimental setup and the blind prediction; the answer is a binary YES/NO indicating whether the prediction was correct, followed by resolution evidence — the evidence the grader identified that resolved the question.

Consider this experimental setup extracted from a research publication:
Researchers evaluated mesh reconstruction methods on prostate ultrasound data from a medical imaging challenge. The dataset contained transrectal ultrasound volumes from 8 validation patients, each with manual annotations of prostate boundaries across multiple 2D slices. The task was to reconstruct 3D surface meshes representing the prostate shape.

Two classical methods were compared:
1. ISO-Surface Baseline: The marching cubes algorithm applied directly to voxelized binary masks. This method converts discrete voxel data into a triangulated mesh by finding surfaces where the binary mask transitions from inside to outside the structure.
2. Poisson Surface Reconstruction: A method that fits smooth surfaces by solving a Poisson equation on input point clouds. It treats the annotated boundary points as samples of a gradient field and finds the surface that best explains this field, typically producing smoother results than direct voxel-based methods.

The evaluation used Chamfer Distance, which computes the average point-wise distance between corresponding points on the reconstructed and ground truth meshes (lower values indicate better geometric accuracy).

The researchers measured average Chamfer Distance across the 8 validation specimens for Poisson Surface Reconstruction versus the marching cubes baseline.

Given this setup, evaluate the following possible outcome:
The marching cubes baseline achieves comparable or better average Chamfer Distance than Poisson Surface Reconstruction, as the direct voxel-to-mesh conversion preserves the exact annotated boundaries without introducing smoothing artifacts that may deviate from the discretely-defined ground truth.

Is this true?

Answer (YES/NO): NO